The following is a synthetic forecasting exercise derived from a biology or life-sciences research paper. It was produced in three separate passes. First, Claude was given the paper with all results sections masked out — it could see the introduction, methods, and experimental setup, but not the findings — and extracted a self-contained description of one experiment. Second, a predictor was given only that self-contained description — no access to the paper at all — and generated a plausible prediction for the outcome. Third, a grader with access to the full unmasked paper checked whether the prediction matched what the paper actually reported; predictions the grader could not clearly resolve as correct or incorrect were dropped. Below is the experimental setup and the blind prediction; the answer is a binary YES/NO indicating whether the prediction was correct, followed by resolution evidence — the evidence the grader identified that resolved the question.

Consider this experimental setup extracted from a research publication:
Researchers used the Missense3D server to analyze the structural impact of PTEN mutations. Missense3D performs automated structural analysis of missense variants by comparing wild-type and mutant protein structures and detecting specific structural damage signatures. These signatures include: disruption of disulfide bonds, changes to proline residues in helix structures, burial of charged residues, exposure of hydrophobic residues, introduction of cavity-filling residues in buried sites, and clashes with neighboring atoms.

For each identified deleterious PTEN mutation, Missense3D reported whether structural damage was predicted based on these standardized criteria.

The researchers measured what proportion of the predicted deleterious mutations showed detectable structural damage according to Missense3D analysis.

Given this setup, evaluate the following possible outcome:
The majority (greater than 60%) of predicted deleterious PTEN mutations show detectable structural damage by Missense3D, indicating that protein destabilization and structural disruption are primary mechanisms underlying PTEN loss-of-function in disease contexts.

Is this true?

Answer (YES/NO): NO